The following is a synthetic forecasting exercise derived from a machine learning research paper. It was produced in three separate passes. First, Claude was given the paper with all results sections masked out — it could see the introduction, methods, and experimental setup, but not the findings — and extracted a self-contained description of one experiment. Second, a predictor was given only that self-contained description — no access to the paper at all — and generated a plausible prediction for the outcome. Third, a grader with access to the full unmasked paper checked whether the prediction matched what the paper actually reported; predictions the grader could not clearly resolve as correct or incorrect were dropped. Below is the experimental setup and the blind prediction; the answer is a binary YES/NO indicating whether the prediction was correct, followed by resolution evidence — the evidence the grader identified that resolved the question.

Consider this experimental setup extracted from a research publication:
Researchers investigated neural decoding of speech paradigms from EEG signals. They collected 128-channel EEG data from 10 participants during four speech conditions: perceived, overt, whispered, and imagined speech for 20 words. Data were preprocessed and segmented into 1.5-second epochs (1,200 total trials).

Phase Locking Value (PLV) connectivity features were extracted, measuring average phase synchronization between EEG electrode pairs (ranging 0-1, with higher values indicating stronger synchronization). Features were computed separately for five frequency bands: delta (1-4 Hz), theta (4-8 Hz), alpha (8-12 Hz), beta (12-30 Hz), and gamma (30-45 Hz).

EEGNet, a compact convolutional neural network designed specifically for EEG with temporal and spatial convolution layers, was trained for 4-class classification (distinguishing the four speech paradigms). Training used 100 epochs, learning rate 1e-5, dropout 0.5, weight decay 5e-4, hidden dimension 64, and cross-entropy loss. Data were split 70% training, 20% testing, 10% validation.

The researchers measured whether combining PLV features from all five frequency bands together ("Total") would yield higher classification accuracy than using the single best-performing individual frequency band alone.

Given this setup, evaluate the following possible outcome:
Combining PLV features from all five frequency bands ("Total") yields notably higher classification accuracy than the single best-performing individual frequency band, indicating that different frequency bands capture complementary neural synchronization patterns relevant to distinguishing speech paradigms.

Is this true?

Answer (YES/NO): YES